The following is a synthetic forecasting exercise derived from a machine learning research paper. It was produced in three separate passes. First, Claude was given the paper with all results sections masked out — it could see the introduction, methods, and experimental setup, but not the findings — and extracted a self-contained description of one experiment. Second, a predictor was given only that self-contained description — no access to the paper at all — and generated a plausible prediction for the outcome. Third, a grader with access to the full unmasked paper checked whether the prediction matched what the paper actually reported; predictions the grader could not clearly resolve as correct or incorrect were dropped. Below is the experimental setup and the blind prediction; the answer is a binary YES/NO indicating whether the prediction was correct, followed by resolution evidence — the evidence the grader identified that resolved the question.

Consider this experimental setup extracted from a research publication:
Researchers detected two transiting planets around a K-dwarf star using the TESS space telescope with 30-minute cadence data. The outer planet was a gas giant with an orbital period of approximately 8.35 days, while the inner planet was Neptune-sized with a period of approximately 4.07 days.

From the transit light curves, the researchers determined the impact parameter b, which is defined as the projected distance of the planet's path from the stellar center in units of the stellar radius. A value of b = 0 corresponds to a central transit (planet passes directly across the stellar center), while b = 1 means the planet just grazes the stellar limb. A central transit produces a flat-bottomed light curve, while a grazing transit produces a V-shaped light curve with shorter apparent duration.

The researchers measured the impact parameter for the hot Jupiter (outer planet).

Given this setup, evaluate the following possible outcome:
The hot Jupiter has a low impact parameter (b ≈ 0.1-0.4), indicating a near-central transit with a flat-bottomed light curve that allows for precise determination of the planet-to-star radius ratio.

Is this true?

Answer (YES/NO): NO